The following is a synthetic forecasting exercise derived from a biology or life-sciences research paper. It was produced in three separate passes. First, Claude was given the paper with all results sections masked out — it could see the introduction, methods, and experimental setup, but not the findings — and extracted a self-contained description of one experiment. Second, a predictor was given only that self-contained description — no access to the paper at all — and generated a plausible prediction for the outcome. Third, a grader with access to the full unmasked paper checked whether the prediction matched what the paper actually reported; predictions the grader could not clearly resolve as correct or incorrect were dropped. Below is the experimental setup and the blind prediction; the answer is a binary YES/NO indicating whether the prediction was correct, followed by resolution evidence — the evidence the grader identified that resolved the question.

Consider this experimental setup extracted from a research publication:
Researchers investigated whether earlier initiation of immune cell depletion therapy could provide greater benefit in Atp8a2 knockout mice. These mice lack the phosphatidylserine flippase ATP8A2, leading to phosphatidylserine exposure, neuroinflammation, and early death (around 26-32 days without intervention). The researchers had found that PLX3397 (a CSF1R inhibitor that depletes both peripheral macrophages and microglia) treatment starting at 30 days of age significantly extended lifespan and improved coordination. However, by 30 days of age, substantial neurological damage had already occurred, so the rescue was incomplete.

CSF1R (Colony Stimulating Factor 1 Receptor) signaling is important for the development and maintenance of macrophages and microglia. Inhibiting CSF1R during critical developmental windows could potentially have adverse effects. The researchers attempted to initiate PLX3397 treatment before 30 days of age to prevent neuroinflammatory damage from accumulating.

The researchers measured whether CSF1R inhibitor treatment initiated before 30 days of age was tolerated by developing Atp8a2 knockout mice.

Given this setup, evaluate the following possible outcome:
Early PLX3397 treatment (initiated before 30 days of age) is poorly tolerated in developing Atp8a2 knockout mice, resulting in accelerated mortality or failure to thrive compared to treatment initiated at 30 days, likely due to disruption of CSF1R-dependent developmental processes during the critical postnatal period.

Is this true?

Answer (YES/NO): YES